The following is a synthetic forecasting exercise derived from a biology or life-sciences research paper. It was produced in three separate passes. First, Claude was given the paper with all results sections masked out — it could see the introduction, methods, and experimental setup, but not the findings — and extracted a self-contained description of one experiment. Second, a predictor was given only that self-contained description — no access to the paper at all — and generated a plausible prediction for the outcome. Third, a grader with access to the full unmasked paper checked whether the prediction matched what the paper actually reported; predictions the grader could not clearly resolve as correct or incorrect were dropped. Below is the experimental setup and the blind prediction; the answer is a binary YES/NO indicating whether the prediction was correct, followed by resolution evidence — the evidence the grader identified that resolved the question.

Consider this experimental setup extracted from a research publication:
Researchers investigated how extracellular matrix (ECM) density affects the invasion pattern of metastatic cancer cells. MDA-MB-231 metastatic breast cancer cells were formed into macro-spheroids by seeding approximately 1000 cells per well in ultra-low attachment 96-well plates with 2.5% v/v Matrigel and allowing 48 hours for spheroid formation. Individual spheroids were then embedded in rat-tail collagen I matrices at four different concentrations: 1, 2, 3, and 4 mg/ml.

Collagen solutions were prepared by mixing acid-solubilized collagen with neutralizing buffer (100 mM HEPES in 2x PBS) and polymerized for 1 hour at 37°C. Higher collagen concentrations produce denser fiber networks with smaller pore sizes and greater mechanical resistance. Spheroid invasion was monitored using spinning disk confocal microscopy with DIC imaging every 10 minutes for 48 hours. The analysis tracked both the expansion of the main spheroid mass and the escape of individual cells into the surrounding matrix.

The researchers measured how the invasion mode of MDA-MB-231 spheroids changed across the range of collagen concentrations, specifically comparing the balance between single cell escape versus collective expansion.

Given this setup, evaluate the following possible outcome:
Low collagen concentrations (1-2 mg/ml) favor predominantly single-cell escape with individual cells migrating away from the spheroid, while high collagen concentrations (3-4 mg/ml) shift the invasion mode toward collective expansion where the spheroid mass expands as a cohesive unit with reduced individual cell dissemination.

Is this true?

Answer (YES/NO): YES